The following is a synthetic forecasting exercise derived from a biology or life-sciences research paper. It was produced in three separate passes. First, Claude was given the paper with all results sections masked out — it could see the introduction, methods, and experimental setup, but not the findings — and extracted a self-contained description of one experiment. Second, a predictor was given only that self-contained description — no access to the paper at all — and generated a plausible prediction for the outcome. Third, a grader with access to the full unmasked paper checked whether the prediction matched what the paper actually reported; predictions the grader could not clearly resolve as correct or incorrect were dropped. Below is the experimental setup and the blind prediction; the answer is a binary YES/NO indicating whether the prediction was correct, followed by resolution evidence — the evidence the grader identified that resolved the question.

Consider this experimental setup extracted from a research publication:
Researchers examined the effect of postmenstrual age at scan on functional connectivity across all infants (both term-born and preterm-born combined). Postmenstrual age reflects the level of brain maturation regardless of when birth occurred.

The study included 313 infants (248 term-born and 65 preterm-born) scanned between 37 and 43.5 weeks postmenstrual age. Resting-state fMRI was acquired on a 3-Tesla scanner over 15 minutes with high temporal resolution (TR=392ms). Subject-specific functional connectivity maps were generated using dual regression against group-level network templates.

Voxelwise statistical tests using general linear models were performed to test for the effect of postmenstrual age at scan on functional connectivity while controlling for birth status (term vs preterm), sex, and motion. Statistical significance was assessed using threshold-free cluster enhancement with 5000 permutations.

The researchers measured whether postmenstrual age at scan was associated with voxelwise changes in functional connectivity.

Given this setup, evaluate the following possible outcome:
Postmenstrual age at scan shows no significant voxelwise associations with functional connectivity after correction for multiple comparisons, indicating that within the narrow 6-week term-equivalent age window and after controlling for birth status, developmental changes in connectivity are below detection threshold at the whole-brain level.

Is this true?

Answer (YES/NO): NO